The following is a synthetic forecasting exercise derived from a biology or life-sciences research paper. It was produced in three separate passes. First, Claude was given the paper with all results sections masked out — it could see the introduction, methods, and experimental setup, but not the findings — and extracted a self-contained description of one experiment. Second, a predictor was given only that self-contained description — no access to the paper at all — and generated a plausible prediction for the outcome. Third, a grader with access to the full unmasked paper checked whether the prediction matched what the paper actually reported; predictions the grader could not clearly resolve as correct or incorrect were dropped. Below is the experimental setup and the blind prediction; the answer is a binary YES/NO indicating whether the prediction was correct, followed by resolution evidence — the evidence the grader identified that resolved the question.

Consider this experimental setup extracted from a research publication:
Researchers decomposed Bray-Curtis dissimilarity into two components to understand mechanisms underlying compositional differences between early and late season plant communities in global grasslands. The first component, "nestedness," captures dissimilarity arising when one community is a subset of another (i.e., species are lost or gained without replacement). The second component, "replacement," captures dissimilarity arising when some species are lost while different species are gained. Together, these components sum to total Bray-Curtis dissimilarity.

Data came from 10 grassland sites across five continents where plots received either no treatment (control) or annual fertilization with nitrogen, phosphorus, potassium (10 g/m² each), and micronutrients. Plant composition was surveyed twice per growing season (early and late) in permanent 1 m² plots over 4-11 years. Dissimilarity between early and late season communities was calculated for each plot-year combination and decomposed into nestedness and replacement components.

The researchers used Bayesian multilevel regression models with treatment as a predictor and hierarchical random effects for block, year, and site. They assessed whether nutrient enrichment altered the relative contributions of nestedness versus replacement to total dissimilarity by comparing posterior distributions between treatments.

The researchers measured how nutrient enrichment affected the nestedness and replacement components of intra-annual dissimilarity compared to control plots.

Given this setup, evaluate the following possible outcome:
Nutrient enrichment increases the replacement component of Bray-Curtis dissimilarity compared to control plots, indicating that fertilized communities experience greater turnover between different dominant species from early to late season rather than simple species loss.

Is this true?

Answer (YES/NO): YES